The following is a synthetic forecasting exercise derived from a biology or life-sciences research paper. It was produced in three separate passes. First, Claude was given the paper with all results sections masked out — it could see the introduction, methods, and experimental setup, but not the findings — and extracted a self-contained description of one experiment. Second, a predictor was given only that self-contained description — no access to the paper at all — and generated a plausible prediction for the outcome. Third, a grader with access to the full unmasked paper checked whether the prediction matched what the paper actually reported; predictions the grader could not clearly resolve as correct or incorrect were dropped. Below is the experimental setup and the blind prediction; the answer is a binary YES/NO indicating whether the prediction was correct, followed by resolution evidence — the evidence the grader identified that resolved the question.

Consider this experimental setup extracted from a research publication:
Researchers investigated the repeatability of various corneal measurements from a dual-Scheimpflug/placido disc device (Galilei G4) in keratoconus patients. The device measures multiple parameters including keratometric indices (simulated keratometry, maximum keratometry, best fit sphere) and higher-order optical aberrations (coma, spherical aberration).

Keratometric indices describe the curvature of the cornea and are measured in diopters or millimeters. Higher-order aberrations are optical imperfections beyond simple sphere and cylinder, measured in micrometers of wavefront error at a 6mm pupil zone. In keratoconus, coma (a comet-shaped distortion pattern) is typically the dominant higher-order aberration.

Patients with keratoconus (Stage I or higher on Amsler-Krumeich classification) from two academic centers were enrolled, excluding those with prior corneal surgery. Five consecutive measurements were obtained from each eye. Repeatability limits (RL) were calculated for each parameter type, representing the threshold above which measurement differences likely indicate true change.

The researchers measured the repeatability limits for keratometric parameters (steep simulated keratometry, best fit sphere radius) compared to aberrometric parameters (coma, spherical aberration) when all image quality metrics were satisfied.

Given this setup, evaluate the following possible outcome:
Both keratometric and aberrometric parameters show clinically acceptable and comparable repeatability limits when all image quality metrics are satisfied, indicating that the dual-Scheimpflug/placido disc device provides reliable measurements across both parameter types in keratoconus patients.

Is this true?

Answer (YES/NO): NO